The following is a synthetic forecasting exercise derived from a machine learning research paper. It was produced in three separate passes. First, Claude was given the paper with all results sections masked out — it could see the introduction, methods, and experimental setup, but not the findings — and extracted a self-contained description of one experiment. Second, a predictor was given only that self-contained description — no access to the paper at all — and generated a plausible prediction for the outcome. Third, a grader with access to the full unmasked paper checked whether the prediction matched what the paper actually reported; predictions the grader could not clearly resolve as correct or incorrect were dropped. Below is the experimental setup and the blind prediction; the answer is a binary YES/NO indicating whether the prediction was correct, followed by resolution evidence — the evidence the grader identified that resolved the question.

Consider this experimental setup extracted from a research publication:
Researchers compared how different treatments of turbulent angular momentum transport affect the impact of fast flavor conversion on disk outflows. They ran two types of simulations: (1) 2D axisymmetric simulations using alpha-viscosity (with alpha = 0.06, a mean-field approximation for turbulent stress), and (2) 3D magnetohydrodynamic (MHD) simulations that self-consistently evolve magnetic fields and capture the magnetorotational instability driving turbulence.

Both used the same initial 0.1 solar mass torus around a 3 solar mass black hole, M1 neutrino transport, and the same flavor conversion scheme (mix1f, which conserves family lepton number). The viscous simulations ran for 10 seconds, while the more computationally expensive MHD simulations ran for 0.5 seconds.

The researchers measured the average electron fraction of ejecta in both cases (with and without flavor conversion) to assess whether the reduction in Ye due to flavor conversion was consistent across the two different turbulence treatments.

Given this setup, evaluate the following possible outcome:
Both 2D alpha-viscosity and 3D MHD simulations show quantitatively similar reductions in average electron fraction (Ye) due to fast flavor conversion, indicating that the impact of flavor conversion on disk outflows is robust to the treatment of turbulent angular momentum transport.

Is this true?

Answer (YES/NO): NO